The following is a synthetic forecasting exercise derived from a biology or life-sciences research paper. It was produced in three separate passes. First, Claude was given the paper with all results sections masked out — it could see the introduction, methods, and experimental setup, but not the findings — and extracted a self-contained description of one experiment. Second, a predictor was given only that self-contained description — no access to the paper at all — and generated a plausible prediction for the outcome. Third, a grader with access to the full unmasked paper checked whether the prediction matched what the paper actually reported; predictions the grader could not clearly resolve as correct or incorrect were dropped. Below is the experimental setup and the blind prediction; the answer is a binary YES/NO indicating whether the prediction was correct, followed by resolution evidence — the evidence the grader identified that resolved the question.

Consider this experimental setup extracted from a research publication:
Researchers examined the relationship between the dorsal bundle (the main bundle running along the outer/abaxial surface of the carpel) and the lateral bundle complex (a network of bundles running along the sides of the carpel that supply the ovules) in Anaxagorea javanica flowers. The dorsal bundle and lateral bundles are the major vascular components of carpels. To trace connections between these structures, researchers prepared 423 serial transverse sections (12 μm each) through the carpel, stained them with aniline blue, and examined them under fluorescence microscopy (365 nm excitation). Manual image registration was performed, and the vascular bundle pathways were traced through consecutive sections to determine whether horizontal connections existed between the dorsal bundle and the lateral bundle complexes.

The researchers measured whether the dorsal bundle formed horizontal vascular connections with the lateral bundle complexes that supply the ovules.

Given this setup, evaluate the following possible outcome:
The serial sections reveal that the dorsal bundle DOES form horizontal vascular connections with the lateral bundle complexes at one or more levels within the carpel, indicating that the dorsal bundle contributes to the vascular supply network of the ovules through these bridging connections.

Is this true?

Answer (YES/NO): NO